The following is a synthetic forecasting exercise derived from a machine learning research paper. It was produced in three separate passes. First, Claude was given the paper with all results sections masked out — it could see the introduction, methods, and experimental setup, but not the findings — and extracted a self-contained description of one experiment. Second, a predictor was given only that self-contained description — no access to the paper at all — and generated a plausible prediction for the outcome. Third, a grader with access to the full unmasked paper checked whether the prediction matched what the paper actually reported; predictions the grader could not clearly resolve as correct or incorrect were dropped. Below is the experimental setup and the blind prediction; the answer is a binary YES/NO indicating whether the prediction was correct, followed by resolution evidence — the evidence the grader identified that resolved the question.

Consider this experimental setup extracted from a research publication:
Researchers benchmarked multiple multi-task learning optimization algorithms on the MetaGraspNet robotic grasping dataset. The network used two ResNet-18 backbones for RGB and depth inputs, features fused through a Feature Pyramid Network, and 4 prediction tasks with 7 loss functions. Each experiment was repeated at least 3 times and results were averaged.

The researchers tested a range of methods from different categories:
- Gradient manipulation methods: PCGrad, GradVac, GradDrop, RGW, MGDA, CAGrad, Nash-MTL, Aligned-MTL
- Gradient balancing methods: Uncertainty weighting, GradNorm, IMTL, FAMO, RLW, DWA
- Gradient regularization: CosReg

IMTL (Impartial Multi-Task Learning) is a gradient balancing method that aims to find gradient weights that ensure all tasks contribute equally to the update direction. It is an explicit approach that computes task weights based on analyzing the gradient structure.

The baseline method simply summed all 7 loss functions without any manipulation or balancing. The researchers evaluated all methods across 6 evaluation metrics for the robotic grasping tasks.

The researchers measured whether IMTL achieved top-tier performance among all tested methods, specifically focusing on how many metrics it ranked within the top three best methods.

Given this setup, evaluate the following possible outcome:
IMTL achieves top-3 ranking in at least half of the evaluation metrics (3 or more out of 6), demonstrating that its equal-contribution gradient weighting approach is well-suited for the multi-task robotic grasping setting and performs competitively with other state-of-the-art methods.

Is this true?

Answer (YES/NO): YES